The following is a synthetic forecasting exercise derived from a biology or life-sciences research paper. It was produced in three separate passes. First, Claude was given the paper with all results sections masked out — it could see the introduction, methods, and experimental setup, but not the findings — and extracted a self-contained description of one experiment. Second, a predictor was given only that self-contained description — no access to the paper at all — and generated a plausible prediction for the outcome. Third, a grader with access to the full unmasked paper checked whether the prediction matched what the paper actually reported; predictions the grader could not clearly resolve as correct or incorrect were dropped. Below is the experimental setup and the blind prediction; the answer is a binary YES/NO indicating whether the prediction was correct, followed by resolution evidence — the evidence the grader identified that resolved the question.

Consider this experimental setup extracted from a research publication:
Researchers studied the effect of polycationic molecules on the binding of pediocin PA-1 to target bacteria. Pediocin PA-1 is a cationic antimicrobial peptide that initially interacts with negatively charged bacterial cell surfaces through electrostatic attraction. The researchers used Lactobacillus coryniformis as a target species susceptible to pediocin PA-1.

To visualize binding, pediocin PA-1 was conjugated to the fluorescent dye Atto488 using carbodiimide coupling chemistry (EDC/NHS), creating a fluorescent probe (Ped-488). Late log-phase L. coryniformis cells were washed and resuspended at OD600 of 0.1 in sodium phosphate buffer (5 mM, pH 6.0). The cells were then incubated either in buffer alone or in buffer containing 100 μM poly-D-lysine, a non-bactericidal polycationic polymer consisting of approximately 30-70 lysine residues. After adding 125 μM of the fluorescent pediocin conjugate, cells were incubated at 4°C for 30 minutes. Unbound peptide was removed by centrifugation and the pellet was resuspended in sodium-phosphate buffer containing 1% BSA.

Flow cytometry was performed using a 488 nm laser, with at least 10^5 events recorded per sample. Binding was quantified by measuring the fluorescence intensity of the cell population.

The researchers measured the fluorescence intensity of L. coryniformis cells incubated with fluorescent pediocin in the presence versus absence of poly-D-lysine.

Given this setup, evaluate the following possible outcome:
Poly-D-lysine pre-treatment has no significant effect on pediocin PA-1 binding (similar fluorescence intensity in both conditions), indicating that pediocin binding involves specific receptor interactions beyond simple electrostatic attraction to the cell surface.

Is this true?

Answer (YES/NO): NO